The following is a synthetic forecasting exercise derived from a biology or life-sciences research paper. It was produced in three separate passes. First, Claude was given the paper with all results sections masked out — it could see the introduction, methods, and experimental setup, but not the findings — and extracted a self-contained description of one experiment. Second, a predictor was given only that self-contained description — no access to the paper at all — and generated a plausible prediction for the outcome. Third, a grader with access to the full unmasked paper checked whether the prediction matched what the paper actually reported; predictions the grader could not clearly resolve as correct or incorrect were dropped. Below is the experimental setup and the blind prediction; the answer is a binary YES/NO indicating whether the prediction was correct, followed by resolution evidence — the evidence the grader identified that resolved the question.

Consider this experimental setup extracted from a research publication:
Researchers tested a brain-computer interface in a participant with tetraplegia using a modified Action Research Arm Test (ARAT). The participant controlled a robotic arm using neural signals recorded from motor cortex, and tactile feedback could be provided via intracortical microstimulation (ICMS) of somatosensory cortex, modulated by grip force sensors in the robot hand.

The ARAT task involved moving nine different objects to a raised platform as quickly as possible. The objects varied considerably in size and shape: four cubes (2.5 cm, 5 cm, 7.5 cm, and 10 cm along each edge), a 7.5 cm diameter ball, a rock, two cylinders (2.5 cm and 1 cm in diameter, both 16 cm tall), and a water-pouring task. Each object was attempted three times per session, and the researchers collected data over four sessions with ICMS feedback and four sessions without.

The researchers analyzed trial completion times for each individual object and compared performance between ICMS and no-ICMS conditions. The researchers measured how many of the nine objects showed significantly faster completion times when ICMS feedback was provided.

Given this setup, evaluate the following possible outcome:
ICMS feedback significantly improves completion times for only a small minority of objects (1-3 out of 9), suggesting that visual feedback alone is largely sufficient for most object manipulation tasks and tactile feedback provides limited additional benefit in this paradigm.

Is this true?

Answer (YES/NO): NO